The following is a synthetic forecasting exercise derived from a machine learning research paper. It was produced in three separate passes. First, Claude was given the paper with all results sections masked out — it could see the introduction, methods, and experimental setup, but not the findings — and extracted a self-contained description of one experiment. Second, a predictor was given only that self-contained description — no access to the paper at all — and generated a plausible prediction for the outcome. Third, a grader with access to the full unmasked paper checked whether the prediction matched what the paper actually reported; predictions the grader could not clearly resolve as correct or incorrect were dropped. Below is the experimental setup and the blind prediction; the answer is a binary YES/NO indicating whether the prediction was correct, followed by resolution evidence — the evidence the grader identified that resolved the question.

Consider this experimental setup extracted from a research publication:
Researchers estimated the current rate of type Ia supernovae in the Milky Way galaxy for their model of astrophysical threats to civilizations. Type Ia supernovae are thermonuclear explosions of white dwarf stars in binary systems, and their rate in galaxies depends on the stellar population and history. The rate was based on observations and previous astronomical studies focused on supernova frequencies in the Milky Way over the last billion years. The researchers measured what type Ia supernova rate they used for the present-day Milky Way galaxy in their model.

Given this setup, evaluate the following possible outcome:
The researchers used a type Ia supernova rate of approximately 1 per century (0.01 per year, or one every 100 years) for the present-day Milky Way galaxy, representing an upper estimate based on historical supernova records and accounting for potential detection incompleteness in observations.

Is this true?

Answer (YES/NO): NO